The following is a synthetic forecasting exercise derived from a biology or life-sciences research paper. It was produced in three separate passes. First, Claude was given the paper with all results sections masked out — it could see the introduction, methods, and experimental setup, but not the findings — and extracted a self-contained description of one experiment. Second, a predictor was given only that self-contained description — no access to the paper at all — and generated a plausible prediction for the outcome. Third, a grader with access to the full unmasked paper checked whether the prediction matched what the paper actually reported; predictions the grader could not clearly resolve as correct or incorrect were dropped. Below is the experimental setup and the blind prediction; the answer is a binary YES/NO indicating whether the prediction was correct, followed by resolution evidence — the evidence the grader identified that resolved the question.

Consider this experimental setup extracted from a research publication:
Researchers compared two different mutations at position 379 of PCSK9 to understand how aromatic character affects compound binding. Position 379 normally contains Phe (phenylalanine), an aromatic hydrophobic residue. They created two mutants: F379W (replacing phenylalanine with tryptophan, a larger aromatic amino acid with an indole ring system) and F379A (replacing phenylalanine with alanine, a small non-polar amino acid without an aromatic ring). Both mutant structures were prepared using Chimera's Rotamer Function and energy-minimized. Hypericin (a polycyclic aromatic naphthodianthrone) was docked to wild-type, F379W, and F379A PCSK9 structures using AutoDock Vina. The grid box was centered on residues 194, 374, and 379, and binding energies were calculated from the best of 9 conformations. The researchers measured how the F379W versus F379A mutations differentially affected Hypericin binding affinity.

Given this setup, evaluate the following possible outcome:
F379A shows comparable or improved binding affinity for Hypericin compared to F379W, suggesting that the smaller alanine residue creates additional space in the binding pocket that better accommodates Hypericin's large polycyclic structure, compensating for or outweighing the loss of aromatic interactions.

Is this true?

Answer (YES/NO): NO